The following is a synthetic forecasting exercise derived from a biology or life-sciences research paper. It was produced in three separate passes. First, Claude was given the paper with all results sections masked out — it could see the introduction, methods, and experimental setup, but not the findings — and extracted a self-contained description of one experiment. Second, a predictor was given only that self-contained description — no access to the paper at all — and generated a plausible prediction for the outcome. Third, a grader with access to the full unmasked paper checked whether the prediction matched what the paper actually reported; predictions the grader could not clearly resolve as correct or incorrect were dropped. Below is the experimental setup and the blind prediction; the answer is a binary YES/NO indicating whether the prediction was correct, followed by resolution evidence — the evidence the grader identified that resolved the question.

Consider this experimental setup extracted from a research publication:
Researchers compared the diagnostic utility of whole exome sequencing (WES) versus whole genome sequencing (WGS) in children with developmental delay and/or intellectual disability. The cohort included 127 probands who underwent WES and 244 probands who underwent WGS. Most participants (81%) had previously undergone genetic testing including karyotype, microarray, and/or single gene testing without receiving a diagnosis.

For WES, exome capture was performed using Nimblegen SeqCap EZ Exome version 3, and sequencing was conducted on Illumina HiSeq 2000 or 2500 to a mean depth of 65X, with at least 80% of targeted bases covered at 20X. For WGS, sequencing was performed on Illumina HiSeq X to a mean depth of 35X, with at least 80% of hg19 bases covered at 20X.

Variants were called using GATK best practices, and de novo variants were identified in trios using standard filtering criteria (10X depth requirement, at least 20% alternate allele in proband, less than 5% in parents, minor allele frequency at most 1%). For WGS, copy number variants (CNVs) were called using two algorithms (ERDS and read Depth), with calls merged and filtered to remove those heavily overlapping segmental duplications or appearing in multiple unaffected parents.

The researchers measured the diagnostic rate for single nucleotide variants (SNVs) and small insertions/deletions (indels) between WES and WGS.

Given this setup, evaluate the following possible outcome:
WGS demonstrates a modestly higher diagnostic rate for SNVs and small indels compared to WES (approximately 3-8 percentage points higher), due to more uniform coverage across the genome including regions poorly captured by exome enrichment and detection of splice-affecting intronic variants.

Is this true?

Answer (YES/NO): NO